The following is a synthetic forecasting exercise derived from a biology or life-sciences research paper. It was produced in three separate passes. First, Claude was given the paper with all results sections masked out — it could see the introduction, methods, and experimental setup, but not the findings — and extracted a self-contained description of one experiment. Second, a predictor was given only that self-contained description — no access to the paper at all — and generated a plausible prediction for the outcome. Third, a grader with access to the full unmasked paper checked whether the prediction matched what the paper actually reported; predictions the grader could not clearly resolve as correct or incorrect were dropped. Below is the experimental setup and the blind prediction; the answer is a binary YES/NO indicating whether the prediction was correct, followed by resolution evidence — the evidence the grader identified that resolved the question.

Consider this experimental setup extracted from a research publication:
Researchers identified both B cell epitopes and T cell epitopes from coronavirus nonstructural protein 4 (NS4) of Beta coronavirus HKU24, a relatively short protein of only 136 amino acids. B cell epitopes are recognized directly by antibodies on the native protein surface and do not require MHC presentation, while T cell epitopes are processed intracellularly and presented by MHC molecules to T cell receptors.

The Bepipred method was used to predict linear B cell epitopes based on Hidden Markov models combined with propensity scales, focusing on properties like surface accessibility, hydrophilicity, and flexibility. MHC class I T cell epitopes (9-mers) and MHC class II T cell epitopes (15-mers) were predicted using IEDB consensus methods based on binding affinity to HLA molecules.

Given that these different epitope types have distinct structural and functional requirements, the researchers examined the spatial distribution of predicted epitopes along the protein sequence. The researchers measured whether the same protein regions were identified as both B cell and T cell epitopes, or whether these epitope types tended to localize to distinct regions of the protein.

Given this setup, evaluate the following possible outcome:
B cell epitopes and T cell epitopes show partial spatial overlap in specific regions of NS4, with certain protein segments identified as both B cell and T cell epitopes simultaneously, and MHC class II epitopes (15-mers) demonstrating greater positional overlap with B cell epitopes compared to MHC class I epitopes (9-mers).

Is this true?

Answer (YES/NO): NO